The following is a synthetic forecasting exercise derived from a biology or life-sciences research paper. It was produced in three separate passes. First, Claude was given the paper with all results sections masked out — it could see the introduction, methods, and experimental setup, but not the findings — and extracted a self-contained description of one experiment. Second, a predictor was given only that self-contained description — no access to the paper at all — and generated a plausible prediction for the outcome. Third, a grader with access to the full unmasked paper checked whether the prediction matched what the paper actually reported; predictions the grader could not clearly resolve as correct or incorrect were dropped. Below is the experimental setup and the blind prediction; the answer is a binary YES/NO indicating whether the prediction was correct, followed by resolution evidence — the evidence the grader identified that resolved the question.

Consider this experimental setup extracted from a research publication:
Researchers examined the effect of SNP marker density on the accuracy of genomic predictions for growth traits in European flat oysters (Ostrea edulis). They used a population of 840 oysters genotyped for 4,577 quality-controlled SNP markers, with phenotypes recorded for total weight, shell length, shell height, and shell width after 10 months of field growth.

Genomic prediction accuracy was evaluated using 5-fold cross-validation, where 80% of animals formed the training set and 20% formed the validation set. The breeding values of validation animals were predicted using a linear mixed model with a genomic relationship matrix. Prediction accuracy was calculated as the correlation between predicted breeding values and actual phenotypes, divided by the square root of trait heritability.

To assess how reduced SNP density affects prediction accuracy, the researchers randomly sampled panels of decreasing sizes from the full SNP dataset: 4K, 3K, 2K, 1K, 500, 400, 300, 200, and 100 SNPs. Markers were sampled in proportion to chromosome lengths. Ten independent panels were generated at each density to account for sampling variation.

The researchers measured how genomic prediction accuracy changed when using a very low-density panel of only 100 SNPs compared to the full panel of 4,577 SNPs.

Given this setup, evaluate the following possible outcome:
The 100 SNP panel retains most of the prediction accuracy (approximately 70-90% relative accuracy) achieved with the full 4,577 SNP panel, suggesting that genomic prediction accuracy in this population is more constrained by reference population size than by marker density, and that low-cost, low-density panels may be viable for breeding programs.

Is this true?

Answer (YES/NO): NO